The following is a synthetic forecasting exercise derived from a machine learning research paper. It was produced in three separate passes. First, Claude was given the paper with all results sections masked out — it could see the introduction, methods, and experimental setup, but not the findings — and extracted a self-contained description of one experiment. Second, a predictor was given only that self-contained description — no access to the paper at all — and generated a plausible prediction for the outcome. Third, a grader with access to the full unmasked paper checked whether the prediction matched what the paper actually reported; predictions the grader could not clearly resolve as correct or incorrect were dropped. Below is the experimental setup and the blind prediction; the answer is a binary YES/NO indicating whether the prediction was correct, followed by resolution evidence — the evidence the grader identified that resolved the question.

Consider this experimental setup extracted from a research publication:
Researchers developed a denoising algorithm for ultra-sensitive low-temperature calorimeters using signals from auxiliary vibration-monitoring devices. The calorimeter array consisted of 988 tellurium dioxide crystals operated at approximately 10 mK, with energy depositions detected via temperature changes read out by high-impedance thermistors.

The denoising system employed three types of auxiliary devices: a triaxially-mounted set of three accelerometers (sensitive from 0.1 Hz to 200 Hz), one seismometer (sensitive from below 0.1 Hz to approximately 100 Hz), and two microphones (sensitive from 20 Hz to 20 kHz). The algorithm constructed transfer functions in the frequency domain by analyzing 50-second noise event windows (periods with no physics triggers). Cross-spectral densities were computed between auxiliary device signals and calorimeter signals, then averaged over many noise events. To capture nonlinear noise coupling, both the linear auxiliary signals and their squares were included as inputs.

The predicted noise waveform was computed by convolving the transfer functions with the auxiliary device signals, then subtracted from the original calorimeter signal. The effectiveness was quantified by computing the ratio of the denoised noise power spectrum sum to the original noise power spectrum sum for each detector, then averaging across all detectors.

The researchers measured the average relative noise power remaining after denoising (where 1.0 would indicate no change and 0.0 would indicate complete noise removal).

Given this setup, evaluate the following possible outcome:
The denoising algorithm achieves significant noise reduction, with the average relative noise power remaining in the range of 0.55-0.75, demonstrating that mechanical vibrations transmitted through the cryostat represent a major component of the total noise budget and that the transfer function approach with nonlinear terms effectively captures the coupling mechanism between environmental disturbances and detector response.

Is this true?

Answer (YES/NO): NO